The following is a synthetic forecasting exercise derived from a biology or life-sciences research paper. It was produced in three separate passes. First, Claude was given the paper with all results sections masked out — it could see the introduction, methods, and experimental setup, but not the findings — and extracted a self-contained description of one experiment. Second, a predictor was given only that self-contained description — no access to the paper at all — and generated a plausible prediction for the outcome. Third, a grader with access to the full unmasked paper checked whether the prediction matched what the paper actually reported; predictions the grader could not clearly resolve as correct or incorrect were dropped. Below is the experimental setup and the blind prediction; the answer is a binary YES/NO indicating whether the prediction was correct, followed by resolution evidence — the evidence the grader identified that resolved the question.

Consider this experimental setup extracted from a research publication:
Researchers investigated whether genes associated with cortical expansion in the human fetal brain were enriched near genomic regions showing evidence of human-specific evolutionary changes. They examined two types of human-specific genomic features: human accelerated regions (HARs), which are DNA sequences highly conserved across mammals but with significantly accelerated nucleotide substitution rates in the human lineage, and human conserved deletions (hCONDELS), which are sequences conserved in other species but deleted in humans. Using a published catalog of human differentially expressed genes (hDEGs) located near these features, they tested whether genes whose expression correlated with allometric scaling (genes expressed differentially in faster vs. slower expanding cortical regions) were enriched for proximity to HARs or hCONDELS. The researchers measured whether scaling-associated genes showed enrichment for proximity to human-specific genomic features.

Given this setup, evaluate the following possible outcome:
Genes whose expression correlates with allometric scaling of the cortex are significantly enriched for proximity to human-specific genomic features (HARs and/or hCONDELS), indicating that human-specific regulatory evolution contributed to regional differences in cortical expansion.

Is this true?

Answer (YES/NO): YES